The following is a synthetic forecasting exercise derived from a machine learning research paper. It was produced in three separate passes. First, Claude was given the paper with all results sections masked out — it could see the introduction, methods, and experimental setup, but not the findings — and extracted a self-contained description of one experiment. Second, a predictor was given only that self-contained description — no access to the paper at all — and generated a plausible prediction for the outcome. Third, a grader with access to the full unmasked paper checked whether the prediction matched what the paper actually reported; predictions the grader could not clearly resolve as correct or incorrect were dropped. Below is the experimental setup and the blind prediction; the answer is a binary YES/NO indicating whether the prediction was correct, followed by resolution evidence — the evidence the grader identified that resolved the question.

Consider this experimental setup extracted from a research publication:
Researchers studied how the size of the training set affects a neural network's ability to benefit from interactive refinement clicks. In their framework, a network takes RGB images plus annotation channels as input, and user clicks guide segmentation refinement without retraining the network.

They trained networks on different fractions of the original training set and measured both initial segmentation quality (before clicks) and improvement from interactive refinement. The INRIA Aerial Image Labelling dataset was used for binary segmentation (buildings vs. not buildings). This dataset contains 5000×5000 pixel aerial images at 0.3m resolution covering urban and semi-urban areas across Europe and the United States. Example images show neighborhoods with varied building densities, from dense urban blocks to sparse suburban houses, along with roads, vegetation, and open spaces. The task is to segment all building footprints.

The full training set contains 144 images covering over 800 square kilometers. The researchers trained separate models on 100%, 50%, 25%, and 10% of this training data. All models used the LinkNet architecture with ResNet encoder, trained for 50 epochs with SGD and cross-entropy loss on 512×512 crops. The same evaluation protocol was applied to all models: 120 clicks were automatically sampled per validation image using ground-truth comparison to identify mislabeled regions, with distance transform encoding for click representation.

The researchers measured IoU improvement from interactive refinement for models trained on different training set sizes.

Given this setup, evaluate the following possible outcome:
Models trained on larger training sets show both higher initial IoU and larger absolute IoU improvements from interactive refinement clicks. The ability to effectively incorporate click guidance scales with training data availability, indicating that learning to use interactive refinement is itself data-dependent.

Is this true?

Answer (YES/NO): NO